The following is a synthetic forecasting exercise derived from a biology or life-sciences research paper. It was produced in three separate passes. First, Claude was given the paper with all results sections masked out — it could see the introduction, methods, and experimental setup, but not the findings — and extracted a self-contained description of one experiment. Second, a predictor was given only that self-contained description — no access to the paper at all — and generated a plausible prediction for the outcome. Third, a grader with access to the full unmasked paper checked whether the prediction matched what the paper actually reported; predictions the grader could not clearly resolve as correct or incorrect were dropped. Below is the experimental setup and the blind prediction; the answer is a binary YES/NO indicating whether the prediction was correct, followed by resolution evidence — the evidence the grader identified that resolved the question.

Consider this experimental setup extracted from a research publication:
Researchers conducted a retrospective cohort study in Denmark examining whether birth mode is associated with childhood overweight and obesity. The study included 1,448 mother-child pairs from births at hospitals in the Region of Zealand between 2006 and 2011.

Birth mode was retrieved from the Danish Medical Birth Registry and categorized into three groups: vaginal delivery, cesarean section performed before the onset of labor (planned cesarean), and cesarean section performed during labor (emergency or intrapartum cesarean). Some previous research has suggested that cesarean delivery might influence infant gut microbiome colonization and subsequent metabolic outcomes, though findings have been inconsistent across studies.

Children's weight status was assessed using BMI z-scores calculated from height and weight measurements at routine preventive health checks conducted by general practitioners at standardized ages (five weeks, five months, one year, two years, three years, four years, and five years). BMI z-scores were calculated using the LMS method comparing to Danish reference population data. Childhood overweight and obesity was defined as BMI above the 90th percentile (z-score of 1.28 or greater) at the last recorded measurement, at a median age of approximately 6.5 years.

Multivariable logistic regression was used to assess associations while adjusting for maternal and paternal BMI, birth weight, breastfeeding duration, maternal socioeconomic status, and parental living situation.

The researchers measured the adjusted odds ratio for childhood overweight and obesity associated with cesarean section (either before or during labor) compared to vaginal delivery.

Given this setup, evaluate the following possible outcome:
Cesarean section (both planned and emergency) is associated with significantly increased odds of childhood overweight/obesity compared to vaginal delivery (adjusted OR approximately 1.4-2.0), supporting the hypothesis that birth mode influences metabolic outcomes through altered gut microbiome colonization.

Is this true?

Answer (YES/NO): NO